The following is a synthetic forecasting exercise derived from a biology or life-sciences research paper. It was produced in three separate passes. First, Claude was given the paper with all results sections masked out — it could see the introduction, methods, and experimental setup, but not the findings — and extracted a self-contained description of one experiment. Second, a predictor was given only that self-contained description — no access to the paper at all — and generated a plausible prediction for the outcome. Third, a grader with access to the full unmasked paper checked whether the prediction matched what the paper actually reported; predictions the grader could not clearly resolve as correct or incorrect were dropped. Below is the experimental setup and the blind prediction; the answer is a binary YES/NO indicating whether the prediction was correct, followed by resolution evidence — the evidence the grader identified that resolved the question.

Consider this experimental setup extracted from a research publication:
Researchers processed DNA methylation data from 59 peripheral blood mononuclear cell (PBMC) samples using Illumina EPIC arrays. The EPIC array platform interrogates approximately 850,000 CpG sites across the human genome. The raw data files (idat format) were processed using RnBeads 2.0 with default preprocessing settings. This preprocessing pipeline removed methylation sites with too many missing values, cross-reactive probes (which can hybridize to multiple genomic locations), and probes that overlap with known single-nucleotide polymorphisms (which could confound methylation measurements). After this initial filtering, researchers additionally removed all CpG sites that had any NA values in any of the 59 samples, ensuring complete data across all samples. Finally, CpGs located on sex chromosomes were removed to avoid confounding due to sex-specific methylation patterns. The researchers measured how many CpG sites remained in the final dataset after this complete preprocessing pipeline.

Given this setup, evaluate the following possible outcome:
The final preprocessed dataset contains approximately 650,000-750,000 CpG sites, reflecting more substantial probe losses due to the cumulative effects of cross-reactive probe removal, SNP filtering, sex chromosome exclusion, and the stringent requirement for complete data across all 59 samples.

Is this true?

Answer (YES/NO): YES